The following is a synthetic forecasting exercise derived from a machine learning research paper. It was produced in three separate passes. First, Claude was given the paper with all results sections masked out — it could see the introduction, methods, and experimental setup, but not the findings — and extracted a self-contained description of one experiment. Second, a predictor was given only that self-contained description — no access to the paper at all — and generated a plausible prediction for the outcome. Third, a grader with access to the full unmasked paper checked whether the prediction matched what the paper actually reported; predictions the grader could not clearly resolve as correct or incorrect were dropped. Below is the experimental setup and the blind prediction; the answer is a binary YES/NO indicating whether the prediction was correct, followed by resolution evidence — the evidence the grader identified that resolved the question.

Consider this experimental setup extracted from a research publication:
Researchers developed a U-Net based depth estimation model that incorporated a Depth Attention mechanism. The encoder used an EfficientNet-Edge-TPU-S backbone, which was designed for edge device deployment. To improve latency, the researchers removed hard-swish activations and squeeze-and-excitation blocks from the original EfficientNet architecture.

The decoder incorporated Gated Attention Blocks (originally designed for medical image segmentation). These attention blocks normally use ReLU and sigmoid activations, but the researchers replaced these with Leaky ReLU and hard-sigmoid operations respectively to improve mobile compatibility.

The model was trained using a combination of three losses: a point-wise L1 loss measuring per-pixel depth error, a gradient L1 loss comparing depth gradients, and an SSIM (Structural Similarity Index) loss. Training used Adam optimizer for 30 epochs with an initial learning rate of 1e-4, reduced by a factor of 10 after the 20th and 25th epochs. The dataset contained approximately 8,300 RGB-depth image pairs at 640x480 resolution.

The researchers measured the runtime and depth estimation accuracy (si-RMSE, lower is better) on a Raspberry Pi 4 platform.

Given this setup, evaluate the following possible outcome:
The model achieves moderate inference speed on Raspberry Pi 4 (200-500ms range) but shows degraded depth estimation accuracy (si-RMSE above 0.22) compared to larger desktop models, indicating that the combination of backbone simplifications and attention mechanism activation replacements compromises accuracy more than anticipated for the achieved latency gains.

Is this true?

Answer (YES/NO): NO